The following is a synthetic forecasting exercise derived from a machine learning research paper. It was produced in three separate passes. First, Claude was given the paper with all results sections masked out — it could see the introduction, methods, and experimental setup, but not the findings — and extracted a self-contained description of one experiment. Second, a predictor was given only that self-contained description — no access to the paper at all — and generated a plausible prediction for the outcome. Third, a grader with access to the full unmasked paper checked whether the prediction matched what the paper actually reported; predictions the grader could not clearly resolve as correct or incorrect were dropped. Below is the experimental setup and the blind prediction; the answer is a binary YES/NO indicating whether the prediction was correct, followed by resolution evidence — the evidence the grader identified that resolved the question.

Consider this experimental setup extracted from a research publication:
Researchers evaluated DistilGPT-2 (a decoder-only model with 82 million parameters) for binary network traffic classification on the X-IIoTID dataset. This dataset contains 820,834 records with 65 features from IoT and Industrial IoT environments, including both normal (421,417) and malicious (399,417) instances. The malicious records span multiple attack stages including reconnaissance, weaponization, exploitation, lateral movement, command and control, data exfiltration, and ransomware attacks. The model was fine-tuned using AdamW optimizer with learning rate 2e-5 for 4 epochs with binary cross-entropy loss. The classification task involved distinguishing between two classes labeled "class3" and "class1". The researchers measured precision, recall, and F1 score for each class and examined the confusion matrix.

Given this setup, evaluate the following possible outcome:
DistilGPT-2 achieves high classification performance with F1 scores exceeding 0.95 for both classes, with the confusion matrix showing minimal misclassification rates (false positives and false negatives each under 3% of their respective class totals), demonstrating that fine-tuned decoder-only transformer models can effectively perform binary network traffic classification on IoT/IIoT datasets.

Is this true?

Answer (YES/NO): NO